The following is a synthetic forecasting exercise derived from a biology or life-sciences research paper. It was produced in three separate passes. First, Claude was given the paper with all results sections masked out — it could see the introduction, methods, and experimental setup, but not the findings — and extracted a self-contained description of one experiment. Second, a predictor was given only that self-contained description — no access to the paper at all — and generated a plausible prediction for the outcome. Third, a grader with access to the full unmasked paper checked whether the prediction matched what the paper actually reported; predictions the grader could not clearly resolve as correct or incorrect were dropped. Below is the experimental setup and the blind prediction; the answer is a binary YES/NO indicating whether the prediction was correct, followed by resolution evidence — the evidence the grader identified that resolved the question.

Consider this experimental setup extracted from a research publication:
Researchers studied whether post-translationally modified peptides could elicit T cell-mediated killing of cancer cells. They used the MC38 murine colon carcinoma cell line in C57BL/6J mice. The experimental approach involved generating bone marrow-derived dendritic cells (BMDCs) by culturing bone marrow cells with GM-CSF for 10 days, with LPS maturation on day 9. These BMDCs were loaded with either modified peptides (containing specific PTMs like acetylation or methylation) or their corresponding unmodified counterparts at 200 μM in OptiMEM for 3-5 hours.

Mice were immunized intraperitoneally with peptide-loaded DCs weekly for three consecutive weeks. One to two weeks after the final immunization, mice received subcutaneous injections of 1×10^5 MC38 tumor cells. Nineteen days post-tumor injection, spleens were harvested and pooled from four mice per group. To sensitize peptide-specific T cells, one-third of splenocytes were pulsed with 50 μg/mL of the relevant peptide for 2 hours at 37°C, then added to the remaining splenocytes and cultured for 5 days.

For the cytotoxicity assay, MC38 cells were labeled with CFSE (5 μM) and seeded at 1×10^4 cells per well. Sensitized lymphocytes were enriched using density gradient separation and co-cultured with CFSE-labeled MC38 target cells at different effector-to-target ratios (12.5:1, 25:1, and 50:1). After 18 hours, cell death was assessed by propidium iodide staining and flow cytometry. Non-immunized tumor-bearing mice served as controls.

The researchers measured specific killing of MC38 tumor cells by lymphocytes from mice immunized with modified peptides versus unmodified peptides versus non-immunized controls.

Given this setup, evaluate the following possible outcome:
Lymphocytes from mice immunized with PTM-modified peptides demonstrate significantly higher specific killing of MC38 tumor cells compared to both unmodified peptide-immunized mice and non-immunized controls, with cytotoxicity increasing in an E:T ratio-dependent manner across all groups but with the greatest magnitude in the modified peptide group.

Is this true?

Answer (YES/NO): NO